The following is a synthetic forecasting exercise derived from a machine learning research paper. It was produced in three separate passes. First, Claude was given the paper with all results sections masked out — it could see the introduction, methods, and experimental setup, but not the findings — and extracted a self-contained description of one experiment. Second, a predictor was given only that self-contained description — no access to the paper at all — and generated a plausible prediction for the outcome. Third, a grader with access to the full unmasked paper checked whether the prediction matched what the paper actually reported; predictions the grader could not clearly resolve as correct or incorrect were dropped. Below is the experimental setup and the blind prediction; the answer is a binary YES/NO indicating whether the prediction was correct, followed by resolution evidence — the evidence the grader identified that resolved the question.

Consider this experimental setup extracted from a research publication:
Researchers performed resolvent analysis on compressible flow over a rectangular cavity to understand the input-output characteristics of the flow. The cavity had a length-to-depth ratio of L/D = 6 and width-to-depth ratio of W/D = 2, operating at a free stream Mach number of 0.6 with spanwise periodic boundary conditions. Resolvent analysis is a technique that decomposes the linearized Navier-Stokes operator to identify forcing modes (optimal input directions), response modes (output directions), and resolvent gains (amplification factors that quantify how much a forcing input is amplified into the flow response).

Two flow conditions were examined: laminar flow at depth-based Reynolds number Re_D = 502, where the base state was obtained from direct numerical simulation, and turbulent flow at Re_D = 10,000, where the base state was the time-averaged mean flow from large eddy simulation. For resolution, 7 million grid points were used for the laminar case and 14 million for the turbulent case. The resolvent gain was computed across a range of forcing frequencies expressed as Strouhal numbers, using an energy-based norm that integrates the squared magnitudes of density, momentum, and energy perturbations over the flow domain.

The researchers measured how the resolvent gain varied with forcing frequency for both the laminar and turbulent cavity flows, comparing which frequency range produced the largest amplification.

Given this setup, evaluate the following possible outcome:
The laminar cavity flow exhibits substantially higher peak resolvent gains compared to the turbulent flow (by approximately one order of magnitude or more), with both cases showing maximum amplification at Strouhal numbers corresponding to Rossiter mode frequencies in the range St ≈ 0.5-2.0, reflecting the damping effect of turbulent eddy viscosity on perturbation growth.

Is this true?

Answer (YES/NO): NO